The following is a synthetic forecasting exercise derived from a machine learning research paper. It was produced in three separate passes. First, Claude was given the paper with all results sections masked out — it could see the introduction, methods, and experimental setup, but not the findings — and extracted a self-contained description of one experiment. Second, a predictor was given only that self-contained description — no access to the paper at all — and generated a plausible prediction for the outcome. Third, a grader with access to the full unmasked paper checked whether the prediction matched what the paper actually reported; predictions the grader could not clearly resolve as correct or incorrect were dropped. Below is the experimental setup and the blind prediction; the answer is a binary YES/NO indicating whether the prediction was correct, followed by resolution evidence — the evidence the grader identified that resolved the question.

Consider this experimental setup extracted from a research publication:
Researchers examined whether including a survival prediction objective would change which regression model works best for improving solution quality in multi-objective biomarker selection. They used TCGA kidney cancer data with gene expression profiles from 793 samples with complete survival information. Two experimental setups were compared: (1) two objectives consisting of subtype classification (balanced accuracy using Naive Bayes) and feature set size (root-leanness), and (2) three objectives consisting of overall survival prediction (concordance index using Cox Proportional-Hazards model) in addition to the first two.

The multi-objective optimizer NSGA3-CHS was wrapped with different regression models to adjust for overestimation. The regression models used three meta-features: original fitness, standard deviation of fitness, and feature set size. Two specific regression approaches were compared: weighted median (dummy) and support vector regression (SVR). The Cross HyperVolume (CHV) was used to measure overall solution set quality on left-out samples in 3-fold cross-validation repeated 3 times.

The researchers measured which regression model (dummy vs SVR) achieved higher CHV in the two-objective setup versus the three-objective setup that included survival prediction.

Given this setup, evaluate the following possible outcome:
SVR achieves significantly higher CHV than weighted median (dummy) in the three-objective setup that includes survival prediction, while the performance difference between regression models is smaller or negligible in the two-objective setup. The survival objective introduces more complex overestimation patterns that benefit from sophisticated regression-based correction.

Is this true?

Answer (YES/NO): NO